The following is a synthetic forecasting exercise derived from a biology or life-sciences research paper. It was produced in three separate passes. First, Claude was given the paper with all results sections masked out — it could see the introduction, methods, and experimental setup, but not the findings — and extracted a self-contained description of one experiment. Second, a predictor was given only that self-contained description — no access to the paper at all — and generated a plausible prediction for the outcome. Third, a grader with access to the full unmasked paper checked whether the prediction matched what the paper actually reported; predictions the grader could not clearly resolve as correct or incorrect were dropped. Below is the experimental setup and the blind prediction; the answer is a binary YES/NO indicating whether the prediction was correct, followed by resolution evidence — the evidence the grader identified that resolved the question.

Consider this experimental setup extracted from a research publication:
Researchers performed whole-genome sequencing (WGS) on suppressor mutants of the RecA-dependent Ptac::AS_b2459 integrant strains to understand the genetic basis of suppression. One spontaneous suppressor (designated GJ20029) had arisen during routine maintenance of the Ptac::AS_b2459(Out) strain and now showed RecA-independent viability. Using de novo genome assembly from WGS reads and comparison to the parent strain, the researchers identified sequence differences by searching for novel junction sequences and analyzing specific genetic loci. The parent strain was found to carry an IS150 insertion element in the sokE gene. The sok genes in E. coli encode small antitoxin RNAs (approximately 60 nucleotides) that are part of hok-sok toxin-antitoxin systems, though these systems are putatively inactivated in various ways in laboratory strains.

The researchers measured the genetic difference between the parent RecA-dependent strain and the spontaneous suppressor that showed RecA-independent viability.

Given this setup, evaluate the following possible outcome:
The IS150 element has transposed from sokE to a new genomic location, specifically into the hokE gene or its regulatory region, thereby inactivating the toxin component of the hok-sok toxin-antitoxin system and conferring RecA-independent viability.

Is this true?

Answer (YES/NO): NO